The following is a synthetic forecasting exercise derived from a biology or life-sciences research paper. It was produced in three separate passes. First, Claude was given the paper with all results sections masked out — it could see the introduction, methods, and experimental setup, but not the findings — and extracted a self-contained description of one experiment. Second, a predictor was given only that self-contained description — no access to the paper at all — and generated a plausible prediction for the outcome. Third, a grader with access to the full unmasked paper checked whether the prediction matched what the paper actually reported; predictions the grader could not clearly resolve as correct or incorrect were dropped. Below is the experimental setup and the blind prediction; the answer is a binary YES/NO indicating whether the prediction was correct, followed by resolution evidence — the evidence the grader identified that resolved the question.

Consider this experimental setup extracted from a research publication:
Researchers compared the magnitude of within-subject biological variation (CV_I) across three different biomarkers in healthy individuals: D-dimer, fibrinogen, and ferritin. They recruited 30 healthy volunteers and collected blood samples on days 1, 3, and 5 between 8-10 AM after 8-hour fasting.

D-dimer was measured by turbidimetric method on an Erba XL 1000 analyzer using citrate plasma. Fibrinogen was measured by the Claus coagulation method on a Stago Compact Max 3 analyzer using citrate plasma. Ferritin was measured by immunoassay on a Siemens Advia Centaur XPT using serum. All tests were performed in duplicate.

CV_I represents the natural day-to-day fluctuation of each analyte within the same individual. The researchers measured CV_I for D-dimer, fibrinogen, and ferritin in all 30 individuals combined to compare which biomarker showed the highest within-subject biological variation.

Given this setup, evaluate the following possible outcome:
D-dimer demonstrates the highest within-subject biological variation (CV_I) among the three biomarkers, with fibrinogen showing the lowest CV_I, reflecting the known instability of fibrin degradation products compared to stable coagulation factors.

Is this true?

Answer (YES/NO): YES